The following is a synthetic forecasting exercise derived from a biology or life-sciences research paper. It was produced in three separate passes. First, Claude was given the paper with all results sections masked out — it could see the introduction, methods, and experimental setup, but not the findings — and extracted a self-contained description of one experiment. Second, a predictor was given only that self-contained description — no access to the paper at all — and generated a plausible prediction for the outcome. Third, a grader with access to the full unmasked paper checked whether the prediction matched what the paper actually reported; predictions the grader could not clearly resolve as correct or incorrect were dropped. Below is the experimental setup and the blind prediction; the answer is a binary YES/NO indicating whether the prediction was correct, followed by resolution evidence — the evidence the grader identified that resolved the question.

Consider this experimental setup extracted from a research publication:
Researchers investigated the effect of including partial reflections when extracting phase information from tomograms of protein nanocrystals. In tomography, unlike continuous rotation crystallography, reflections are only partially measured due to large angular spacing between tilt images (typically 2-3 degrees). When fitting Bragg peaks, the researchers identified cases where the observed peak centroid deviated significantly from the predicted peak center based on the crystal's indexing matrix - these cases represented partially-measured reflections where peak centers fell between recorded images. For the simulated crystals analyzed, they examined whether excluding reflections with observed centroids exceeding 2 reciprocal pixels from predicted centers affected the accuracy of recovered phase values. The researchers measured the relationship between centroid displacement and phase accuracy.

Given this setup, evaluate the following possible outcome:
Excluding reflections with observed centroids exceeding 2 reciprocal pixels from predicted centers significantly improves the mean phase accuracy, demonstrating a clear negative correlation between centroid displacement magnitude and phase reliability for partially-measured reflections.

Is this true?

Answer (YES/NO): YES